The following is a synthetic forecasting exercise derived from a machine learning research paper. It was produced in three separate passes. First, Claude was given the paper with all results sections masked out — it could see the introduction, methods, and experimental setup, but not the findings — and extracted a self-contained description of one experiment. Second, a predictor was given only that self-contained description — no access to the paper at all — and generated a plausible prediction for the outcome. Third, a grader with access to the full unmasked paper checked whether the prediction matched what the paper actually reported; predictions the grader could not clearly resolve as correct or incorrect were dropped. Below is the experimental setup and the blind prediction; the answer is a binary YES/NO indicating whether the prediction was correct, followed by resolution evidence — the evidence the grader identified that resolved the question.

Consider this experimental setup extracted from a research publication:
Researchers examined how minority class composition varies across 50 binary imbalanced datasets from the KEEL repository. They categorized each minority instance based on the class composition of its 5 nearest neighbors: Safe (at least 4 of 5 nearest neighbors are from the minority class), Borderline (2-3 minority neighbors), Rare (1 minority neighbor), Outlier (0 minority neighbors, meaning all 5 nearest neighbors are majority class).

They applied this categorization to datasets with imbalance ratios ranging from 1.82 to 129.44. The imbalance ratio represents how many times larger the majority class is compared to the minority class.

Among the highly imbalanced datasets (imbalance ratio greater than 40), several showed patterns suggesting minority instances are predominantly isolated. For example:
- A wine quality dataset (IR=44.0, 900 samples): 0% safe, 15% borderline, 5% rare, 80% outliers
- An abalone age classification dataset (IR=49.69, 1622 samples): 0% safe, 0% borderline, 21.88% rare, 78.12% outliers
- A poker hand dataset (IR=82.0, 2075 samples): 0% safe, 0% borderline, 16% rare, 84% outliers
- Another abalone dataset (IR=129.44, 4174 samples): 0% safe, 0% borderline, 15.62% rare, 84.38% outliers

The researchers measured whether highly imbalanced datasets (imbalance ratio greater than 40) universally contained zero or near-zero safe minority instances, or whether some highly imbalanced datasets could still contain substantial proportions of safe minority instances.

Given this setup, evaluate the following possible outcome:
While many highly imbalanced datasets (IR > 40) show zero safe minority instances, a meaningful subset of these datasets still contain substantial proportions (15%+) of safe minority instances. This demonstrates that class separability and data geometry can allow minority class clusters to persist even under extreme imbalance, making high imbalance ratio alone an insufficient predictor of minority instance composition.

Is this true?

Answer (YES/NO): YES